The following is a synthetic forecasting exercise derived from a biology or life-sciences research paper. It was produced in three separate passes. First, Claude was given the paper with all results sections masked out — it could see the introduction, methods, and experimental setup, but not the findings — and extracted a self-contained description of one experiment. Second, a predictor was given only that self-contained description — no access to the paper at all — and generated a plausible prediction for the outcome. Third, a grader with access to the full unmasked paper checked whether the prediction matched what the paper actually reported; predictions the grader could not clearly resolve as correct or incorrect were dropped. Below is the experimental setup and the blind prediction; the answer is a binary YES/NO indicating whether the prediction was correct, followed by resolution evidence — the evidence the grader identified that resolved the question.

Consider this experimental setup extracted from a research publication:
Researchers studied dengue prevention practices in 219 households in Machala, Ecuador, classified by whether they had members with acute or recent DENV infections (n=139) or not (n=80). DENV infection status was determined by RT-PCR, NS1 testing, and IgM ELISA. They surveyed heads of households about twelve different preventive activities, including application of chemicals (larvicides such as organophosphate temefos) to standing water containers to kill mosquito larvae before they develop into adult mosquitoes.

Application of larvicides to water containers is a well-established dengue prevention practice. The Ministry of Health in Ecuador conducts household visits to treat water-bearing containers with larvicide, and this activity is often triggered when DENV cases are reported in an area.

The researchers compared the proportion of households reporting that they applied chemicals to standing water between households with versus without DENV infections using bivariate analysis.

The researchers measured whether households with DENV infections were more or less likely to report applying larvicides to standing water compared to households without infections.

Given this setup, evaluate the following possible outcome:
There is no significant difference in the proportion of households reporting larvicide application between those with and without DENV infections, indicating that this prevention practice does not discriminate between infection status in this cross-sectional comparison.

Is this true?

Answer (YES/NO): NO